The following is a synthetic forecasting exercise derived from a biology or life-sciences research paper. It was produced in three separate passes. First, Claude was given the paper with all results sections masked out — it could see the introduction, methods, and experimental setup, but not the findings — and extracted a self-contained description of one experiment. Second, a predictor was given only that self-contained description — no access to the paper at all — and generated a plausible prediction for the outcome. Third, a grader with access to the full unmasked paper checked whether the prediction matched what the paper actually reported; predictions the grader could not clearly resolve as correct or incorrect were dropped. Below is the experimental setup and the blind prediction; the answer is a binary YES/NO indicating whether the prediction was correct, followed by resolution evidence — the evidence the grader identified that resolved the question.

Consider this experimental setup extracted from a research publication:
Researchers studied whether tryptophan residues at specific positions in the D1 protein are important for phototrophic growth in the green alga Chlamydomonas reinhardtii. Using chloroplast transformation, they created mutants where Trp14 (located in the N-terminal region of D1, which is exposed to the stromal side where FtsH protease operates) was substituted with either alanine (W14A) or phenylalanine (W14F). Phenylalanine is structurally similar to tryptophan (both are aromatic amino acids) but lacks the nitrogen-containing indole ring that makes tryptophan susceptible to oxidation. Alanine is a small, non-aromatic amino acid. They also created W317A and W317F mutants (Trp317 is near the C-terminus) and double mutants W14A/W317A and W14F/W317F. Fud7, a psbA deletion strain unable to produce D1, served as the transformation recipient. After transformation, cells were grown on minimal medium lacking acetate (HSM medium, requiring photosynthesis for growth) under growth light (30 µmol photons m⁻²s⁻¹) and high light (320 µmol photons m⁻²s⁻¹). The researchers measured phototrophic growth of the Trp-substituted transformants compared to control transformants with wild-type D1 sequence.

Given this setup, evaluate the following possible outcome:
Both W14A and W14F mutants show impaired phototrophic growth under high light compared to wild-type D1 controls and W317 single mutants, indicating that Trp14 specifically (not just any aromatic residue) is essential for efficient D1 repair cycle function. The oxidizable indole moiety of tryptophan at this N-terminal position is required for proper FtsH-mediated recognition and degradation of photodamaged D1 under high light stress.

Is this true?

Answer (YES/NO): NO